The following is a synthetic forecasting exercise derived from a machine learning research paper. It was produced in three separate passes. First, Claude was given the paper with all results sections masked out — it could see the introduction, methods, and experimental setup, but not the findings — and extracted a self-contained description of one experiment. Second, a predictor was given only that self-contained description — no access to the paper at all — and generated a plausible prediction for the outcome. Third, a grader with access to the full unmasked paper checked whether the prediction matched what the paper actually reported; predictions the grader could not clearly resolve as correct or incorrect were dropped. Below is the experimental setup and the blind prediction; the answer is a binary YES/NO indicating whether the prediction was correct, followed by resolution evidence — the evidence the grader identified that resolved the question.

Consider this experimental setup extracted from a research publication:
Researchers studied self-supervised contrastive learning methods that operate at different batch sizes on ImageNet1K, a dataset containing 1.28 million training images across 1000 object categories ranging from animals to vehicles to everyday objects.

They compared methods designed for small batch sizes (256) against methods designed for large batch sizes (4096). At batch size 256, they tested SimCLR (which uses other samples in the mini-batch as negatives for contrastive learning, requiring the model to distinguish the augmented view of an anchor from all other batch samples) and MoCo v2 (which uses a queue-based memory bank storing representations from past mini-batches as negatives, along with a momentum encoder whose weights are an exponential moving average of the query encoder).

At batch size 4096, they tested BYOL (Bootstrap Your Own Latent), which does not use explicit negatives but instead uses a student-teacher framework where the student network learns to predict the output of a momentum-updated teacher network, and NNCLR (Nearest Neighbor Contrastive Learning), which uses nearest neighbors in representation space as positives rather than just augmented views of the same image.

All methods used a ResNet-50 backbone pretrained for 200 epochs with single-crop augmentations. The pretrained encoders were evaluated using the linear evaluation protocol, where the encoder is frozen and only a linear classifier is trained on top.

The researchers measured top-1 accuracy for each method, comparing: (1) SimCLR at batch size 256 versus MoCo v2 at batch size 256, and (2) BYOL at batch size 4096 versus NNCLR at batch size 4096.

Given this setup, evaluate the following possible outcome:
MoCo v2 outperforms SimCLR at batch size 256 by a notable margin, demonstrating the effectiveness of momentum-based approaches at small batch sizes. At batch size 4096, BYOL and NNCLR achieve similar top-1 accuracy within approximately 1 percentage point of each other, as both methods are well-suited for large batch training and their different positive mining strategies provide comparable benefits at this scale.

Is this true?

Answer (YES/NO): YES